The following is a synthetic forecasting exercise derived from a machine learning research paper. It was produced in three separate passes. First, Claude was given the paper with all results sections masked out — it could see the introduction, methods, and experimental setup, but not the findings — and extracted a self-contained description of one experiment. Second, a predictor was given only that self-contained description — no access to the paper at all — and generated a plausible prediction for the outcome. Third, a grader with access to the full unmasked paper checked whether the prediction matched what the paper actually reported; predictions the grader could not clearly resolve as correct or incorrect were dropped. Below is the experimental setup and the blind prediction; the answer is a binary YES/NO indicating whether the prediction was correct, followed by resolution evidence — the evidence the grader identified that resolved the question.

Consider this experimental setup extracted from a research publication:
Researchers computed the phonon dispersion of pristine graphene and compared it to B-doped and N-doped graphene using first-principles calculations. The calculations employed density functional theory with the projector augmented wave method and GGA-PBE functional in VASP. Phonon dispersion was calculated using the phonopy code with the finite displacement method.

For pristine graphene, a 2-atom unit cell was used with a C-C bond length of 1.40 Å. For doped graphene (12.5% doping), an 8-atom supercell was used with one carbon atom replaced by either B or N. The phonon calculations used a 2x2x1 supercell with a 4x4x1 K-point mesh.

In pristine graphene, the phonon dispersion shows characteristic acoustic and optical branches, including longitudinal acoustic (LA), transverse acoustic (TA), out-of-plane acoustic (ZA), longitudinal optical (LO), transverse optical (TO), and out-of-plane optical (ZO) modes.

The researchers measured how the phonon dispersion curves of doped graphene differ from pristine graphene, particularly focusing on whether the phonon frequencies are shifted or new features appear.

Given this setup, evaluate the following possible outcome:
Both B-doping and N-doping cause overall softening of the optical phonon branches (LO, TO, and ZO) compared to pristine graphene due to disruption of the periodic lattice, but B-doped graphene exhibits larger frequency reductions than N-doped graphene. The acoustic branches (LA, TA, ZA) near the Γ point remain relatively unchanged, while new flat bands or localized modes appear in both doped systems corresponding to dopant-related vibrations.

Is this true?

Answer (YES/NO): NO